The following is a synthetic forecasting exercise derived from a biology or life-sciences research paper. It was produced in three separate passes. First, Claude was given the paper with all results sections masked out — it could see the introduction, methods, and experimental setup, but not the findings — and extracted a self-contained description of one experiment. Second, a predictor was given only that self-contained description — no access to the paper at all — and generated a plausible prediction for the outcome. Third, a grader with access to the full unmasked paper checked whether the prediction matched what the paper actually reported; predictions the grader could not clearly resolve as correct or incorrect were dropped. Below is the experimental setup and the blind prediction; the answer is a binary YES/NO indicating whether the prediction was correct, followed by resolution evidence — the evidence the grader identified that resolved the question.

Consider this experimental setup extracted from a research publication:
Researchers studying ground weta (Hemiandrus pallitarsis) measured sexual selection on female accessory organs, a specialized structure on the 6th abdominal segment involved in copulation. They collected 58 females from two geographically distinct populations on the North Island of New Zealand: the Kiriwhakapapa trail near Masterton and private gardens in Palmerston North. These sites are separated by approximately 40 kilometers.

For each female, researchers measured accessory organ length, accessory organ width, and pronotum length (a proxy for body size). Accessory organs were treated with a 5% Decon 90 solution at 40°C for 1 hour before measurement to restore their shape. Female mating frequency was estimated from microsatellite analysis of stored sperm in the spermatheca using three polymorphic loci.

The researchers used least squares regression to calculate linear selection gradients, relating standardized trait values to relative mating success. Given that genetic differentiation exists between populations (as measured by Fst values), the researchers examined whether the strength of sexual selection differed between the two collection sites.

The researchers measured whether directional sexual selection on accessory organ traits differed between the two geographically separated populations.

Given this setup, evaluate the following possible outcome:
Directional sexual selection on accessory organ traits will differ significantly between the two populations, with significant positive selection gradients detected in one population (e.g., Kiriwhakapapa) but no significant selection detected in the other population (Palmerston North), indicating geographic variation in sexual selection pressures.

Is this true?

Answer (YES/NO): NO